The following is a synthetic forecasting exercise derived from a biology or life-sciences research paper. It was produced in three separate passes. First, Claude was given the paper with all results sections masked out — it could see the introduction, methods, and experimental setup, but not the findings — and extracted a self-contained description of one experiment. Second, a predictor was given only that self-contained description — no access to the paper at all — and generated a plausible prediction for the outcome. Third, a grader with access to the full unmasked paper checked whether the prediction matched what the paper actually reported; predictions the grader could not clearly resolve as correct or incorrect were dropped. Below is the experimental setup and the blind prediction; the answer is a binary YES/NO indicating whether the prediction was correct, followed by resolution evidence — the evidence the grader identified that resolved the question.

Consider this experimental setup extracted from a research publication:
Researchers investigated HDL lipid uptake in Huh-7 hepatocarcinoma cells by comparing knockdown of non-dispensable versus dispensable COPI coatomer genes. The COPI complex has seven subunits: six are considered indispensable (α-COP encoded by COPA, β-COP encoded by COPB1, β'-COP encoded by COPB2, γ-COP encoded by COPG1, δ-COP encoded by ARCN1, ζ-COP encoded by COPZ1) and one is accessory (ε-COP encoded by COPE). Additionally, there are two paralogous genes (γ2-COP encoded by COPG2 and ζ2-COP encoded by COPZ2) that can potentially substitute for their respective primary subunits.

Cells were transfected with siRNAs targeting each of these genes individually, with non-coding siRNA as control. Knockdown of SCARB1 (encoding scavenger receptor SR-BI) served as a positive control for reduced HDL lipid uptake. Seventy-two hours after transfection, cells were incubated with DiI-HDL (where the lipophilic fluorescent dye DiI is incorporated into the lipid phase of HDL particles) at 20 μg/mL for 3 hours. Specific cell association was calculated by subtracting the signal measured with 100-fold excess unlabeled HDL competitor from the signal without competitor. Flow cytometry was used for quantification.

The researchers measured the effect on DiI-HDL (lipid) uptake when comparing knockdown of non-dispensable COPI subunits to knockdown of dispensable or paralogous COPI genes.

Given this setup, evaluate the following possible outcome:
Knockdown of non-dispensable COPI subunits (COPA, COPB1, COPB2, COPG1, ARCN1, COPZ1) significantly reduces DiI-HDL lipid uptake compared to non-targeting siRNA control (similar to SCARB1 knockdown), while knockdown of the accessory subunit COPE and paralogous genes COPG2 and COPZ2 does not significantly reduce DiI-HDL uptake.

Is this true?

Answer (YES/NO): NO